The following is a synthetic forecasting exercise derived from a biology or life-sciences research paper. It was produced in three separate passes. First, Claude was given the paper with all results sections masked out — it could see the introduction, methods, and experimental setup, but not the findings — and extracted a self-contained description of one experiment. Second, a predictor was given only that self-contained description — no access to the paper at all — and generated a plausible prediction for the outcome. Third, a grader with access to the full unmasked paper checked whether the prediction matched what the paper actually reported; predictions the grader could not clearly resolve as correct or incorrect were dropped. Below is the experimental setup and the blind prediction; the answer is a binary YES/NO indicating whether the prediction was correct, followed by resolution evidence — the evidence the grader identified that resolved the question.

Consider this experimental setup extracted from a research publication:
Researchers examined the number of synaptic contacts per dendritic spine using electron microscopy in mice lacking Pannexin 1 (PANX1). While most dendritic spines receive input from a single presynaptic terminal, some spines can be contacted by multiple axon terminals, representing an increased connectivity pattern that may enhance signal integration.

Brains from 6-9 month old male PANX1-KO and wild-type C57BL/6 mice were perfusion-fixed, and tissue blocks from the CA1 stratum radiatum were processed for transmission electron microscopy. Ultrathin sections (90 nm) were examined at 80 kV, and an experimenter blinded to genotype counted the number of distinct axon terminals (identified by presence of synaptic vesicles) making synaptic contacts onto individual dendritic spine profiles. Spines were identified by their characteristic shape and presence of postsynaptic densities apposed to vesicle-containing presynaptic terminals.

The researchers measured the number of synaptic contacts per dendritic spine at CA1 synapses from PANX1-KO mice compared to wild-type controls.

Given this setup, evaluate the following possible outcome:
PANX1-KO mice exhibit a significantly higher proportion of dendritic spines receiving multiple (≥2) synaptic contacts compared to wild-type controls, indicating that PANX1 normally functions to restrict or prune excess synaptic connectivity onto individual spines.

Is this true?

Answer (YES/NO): YES